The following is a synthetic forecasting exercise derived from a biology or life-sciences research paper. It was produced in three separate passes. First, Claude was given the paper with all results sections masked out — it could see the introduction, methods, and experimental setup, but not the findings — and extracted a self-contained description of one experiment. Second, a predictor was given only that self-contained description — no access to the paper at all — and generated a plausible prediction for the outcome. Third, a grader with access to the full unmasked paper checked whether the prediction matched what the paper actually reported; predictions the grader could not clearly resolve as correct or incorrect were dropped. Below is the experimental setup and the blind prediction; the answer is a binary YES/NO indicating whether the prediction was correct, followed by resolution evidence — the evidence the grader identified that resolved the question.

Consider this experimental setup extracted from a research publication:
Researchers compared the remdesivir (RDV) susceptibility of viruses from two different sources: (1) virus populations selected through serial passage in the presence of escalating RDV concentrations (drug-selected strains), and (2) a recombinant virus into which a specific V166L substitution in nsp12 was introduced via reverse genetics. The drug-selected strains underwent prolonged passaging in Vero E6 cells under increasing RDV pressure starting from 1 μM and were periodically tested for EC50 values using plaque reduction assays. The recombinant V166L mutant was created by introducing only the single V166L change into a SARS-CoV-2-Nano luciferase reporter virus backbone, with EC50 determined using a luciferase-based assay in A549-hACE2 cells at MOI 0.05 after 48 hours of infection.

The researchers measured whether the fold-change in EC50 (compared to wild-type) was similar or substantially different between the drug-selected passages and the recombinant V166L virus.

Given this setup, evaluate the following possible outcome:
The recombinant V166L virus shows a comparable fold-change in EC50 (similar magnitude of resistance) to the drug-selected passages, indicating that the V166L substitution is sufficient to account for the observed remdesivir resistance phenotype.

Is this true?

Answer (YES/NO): YES